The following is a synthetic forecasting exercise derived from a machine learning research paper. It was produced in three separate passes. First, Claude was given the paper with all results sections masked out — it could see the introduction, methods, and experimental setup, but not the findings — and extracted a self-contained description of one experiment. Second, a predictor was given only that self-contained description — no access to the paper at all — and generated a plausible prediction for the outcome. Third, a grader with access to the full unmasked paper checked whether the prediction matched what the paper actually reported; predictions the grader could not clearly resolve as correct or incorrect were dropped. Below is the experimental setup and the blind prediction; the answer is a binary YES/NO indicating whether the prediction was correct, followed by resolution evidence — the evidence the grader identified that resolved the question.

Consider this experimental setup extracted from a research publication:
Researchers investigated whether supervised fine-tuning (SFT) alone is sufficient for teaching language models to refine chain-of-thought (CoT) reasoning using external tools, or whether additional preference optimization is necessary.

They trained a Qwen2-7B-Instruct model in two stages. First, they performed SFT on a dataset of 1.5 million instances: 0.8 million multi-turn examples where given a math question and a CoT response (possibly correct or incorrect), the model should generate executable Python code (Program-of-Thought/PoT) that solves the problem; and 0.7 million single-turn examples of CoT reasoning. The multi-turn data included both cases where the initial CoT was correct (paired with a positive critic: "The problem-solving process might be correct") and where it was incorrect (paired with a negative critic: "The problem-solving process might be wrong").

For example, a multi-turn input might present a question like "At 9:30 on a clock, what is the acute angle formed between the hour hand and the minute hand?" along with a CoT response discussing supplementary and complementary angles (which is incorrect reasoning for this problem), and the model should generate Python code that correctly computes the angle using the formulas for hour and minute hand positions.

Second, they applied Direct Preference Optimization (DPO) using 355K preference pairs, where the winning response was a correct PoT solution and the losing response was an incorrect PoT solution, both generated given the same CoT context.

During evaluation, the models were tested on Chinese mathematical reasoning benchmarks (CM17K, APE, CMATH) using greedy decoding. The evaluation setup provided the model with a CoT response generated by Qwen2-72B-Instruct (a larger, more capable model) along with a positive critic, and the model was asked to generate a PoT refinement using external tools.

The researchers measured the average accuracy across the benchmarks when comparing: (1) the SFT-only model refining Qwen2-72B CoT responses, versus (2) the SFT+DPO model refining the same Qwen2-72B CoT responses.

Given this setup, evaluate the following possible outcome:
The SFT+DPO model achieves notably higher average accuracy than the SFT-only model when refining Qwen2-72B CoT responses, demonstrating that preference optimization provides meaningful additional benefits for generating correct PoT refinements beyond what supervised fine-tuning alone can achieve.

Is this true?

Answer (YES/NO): YES